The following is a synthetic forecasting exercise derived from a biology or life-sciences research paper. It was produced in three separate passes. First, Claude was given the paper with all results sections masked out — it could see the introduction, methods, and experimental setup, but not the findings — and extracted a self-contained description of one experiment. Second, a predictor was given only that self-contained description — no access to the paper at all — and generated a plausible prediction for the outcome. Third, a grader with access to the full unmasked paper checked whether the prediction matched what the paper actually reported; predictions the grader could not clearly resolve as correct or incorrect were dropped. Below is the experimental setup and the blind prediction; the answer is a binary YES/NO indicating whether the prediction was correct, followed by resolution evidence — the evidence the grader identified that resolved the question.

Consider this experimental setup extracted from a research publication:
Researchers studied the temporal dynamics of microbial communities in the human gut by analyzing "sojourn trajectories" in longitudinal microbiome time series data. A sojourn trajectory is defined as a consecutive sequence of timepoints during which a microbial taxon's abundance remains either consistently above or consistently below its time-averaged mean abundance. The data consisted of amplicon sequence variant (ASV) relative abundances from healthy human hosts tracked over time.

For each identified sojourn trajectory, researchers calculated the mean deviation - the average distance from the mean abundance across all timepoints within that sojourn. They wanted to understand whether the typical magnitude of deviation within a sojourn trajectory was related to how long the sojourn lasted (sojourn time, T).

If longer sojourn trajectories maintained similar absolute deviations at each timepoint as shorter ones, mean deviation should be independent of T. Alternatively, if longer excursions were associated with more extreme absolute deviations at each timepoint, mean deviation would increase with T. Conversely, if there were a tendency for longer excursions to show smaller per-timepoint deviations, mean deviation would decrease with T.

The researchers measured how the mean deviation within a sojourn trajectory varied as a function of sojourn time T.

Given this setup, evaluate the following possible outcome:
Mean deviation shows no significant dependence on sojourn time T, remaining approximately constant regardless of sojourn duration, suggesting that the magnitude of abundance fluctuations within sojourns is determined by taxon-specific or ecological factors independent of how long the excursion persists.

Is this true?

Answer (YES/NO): YES